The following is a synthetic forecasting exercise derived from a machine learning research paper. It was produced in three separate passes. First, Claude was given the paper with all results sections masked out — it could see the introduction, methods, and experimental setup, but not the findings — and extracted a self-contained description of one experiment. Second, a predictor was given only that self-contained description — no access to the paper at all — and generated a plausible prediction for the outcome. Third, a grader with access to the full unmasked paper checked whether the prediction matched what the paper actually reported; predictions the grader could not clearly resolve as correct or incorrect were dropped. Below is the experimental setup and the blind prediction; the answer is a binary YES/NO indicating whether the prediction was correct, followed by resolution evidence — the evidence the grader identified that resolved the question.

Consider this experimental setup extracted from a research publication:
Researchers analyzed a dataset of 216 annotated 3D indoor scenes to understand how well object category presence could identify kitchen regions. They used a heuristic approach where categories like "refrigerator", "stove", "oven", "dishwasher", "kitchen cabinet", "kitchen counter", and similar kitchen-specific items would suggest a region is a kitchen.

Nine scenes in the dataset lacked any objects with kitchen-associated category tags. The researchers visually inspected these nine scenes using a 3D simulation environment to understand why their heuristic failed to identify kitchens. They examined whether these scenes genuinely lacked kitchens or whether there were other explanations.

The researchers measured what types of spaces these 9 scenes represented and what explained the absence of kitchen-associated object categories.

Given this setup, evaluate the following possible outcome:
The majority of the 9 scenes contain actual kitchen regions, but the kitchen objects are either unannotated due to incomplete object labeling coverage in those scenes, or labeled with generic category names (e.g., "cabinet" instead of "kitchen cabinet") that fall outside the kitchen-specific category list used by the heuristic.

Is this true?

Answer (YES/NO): NO